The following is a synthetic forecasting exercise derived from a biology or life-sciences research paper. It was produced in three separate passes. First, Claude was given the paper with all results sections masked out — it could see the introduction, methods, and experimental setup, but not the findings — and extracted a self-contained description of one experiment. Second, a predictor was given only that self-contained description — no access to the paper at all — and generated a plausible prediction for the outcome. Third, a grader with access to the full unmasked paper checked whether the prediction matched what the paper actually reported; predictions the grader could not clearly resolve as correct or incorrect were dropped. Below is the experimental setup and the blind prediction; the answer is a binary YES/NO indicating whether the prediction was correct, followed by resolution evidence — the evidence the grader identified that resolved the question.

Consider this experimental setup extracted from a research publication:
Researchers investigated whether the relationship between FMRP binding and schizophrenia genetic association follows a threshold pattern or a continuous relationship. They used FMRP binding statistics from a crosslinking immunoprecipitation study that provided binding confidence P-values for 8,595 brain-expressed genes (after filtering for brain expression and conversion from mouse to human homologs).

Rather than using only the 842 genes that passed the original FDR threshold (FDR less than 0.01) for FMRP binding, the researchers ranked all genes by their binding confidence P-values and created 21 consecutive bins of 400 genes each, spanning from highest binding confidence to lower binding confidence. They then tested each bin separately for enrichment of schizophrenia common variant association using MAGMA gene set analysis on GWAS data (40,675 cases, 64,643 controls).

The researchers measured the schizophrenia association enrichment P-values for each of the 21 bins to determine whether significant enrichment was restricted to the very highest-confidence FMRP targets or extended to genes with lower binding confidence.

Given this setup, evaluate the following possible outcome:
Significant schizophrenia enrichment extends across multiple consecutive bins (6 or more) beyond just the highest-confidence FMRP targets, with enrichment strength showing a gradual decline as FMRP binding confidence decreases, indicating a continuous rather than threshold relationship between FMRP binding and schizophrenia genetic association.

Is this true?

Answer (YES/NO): NO